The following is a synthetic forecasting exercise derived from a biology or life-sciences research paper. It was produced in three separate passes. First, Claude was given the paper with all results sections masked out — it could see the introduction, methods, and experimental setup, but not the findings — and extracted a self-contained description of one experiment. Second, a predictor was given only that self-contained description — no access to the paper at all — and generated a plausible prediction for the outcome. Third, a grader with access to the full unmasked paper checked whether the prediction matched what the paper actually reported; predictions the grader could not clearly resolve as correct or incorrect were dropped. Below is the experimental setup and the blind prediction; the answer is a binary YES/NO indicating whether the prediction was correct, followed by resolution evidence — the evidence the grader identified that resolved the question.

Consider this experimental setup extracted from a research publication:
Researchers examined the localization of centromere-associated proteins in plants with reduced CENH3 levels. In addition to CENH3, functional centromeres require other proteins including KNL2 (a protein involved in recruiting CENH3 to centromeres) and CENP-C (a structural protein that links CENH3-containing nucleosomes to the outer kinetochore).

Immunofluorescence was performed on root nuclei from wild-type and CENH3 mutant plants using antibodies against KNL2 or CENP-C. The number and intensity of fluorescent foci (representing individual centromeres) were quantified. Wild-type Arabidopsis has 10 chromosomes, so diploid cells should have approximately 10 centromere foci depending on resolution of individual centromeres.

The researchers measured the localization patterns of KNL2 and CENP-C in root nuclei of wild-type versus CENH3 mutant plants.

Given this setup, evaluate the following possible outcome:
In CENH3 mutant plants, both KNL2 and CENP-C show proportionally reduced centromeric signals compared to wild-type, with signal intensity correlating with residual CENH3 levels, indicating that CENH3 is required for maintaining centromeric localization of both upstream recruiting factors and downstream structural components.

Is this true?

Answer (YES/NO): NO